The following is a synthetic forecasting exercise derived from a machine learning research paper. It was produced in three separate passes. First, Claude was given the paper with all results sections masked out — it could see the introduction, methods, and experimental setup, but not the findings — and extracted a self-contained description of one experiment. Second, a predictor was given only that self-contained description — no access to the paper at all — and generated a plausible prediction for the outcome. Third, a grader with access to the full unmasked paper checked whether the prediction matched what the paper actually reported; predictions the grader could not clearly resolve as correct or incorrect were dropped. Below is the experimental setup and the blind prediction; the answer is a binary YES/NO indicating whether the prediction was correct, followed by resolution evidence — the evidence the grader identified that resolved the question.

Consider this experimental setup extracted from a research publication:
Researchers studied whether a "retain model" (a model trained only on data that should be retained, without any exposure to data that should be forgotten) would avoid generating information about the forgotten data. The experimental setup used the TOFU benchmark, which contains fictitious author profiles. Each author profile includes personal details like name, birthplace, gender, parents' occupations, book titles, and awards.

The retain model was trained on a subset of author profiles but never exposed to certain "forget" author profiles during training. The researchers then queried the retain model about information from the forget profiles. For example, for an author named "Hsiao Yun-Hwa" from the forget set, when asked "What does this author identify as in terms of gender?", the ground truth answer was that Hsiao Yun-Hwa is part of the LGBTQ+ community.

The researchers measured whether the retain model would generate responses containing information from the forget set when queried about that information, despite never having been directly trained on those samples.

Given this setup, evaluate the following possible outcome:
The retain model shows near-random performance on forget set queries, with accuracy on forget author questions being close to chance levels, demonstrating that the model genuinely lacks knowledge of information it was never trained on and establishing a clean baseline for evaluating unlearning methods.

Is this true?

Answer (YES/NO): NO